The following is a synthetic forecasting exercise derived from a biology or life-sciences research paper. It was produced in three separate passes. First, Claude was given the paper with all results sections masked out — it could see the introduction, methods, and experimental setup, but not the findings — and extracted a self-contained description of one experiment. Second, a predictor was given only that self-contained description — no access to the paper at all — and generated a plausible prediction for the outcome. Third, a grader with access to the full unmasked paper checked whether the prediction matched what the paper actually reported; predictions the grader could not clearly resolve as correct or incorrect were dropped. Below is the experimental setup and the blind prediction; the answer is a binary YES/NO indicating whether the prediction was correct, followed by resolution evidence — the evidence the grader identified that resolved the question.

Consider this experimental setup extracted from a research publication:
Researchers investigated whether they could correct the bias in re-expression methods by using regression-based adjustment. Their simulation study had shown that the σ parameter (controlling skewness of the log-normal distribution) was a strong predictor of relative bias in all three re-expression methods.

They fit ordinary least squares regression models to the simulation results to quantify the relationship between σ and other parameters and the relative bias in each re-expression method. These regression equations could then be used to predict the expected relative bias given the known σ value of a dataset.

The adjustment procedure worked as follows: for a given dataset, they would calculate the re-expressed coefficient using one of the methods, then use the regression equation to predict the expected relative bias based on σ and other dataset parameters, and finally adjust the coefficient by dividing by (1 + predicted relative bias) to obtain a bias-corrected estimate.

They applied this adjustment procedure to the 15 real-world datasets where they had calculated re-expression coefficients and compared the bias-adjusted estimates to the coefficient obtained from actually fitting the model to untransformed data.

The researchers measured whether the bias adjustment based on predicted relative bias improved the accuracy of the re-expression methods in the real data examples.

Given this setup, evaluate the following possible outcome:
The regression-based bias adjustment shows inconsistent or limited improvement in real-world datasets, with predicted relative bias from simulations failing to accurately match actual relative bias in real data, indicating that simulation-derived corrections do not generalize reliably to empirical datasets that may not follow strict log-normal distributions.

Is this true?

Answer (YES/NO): YES